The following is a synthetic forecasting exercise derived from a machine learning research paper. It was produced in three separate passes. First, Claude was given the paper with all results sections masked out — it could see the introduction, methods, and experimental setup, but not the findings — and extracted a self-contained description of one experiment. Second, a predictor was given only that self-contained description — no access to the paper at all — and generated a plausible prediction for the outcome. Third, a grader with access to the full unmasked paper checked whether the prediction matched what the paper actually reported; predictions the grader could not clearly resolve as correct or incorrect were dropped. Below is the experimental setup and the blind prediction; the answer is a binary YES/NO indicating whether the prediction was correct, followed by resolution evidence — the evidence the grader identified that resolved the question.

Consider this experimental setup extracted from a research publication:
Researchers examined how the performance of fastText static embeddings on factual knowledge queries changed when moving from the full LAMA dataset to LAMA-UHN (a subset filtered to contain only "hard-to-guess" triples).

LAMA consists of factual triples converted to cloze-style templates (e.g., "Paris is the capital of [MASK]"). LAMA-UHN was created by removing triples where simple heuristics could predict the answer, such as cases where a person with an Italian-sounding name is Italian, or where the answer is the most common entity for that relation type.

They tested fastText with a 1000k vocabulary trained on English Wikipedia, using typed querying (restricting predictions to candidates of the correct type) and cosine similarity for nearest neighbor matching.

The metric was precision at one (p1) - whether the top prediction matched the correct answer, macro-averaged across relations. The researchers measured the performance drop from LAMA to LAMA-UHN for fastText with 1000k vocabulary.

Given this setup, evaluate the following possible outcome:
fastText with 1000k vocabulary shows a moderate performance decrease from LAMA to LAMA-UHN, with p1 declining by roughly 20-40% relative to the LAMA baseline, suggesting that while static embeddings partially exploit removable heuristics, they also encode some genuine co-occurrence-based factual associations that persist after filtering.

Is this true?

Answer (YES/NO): NO